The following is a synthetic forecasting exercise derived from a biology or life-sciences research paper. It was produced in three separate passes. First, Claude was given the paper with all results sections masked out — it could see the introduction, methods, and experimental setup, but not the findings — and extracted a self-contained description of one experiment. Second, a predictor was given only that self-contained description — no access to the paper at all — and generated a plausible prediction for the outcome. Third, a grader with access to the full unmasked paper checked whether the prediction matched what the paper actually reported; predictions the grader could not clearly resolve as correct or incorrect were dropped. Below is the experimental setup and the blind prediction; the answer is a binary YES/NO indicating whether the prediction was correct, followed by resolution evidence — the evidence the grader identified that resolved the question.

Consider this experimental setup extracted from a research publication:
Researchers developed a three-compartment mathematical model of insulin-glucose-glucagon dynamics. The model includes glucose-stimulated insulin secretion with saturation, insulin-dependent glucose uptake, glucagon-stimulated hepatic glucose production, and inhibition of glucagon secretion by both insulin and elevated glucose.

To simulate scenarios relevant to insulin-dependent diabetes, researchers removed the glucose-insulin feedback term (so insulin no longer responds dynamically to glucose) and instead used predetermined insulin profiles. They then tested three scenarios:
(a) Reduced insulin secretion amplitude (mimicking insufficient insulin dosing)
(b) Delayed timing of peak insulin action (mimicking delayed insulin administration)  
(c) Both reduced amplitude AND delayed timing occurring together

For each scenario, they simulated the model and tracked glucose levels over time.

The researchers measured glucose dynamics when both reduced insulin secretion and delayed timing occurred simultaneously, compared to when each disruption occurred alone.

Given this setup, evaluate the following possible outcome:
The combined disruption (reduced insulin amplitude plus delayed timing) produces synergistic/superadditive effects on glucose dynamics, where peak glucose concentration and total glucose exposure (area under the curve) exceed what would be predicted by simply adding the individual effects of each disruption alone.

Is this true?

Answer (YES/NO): NO